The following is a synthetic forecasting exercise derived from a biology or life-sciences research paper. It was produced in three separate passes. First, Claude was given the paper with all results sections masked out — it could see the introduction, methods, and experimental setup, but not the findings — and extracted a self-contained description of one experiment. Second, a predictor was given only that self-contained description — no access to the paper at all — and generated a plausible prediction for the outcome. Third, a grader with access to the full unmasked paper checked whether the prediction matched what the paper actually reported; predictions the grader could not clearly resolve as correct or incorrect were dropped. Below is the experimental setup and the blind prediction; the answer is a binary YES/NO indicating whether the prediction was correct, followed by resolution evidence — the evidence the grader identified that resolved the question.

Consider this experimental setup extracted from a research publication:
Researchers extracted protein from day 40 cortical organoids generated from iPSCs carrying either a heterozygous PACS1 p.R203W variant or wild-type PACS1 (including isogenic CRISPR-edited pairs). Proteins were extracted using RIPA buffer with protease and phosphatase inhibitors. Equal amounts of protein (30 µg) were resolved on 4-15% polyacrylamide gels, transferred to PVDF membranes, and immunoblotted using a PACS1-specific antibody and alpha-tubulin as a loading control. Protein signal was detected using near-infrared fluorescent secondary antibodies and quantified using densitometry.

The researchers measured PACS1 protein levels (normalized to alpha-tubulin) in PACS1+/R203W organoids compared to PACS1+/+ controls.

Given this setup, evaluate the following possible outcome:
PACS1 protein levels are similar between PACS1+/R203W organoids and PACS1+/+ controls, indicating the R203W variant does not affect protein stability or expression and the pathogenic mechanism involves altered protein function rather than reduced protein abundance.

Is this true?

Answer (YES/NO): YES